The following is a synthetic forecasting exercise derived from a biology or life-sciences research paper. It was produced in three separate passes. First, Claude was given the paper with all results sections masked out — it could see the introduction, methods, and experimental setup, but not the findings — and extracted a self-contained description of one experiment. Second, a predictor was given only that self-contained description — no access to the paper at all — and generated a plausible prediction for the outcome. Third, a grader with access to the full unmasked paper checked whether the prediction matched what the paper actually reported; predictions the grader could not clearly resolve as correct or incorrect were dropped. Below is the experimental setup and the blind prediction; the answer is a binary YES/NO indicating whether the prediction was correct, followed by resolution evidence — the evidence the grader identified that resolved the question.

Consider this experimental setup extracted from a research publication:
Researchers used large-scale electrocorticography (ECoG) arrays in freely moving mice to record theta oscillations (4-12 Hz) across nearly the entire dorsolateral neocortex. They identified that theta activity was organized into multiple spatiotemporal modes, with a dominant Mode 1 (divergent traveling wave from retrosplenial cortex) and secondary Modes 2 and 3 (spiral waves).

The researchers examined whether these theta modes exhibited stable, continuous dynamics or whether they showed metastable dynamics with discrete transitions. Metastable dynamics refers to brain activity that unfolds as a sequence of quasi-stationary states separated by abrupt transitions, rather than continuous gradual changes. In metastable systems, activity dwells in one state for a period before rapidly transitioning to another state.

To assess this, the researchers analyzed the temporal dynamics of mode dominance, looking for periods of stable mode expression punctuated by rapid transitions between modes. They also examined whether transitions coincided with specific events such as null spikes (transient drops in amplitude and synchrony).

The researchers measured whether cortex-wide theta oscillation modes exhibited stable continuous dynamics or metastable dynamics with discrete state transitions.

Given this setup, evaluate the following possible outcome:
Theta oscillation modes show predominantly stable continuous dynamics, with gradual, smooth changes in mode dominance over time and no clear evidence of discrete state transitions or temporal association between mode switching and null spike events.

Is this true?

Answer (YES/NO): NO